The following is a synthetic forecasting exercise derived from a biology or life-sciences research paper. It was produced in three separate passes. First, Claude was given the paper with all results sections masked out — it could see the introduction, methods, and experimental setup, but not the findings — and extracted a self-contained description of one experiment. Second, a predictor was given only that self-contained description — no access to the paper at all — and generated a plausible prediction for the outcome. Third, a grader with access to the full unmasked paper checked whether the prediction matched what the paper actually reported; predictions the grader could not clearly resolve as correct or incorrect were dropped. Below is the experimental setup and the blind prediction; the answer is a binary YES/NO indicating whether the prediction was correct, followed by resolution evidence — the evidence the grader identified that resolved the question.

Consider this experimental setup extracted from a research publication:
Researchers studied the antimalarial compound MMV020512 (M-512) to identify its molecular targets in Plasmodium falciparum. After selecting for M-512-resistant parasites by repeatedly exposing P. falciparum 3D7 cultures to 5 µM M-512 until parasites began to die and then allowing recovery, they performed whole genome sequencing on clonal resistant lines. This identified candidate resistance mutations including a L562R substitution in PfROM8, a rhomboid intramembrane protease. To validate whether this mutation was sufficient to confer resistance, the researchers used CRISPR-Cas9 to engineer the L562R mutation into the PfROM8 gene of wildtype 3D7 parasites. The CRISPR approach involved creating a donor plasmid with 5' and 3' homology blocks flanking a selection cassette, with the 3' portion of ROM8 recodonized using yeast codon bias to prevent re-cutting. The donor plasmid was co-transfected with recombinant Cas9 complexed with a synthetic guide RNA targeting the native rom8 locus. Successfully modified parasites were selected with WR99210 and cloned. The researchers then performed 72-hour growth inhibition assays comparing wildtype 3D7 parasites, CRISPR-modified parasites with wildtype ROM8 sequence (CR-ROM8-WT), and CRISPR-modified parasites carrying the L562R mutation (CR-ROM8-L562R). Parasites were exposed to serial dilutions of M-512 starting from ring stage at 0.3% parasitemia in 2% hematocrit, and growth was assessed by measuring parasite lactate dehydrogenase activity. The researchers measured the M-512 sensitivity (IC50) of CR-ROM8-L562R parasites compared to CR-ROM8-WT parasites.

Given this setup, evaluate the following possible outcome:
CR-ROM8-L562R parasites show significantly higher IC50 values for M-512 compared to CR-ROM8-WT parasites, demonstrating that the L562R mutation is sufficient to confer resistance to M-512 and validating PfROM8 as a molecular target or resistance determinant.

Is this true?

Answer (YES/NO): YES